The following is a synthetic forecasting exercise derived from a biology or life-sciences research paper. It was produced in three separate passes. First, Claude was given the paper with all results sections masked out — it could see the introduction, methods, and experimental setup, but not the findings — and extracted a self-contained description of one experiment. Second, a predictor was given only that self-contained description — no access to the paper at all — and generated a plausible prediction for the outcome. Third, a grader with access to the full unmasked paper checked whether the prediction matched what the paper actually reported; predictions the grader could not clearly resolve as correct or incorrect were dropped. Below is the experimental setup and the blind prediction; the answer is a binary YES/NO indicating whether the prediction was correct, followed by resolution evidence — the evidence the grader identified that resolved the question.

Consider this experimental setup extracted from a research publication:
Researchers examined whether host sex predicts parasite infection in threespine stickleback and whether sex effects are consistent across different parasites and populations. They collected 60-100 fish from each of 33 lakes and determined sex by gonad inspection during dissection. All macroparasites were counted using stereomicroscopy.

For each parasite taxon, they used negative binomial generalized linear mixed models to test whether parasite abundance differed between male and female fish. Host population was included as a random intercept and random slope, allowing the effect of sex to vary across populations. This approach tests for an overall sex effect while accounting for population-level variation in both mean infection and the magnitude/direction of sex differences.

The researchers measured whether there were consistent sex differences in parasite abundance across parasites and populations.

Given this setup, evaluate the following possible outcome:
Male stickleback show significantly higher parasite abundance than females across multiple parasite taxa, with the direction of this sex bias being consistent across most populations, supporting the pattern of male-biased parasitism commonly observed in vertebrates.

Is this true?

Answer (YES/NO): NO